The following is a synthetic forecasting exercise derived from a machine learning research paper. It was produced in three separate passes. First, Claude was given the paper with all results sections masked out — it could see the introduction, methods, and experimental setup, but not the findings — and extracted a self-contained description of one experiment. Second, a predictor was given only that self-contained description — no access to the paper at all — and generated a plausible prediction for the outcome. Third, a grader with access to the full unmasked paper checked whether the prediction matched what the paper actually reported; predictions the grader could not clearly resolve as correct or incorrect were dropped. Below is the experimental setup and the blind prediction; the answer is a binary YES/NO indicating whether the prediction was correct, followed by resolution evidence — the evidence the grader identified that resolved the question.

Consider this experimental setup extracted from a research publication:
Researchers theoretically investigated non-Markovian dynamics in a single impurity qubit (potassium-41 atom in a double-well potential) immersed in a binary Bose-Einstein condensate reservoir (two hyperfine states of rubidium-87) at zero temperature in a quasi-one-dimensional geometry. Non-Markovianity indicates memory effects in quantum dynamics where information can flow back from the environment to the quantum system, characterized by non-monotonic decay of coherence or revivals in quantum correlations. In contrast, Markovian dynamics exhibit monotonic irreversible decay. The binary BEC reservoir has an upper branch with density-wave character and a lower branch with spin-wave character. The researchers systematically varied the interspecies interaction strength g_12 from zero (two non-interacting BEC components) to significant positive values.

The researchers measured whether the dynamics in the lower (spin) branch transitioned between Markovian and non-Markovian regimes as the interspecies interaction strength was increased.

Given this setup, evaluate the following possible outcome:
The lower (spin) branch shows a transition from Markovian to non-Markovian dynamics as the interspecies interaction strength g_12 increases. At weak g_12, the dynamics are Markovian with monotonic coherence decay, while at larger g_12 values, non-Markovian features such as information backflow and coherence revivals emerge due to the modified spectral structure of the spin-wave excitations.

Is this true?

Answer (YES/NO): YES